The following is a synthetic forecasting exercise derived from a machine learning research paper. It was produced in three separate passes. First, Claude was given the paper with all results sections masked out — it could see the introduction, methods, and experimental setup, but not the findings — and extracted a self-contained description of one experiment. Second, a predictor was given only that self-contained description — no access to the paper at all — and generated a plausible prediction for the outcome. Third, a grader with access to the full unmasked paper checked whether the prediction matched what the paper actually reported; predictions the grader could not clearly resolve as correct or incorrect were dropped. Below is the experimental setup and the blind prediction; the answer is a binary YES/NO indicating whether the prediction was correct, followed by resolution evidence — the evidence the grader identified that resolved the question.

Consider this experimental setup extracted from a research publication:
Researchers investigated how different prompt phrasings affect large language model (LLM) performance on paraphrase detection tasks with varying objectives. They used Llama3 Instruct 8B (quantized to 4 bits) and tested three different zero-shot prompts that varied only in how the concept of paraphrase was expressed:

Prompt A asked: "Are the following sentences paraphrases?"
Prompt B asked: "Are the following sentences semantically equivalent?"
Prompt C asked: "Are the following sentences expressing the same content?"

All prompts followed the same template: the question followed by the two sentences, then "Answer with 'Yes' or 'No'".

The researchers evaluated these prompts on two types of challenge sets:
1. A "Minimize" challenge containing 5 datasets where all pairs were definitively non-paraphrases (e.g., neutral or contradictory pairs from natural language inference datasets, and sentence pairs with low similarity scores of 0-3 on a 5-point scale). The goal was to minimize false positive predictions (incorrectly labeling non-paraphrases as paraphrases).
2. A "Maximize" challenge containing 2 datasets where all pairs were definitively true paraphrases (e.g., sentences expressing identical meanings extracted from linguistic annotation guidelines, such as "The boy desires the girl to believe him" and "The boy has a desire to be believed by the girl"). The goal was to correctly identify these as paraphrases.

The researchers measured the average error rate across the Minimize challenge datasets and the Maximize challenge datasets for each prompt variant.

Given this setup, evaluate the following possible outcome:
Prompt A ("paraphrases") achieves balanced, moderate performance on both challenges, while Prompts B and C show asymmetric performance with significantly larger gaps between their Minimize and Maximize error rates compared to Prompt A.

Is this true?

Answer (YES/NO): YES